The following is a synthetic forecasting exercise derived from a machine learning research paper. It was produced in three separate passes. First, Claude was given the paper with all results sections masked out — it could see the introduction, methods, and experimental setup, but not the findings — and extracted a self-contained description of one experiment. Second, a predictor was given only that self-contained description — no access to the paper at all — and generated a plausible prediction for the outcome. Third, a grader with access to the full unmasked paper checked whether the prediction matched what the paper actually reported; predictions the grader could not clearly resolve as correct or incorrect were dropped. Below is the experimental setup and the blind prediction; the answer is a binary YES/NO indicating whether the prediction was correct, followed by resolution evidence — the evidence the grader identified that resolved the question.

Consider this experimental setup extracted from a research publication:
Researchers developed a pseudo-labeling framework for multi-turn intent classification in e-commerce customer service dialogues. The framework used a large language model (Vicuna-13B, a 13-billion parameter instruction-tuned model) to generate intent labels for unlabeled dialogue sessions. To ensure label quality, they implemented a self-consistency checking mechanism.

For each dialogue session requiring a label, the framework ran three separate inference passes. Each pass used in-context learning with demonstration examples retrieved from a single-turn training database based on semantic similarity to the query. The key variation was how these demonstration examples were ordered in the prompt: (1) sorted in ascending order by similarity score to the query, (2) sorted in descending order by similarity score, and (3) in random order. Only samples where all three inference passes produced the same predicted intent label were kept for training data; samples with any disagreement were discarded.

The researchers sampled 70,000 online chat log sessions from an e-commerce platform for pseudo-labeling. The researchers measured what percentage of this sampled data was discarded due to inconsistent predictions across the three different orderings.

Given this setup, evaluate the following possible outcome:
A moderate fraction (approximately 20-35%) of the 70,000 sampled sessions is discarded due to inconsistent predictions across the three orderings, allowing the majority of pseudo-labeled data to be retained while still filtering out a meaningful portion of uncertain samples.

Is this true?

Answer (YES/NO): NO